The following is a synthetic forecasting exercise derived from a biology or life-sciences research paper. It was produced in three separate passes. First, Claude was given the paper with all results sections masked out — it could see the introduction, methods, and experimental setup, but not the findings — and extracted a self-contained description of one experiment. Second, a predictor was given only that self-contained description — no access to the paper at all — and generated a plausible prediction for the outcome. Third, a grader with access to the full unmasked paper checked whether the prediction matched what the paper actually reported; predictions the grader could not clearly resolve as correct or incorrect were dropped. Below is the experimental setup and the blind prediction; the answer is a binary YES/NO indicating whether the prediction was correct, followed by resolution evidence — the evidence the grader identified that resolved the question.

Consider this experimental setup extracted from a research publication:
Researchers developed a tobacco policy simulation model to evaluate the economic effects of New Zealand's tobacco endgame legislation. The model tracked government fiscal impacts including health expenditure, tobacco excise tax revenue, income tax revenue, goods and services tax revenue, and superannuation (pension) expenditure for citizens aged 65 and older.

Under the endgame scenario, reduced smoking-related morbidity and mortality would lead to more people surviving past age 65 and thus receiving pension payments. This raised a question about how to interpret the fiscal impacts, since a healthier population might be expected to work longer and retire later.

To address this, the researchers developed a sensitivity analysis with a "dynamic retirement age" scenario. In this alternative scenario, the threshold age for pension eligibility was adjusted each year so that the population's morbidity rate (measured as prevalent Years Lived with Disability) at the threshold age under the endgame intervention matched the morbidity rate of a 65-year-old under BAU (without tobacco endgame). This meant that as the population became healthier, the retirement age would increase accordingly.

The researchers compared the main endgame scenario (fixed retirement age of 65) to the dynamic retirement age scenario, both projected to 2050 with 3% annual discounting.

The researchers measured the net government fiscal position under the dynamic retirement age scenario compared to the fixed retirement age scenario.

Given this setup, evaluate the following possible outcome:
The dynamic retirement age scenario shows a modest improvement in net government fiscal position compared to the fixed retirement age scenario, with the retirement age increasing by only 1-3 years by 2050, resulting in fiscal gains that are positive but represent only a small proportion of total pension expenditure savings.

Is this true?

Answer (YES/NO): NO